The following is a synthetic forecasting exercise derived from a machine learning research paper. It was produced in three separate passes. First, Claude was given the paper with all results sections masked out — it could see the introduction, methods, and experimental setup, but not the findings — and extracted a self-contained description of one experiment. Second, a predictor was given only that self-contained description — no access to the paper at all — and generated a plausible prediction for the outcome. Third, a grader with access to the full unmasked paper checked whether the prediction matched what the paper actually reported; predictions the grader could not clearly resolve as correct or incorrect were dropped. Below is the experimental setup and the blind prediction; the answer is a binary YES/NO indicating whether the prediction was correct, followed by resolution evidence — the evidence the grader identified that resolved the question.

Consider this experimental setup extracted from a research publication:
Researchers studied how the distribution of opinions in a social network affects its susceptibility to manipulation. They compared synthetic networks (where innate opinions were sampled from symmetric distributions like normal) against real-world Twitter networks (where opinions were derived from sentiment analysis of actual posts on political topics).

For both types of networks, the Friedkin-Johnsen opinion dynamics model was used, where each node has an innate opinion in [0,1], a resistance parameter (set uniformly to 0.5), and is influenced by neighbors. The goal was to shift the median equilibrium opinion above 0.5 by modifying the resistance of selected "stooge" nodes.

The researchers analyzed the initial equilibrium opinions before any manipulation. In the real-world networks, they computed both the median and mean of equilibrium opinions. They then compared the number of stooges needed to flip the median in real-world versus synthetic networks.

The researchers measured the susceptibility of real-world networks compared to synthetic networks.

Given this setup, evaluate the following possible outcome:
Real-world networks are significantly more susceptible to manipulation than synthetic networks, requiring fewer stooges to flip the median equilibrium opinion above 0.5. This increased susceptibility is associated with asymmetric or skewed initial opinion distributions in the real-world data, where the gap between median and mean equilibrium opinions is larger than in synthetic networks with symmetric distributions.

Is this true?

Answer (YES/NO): YES